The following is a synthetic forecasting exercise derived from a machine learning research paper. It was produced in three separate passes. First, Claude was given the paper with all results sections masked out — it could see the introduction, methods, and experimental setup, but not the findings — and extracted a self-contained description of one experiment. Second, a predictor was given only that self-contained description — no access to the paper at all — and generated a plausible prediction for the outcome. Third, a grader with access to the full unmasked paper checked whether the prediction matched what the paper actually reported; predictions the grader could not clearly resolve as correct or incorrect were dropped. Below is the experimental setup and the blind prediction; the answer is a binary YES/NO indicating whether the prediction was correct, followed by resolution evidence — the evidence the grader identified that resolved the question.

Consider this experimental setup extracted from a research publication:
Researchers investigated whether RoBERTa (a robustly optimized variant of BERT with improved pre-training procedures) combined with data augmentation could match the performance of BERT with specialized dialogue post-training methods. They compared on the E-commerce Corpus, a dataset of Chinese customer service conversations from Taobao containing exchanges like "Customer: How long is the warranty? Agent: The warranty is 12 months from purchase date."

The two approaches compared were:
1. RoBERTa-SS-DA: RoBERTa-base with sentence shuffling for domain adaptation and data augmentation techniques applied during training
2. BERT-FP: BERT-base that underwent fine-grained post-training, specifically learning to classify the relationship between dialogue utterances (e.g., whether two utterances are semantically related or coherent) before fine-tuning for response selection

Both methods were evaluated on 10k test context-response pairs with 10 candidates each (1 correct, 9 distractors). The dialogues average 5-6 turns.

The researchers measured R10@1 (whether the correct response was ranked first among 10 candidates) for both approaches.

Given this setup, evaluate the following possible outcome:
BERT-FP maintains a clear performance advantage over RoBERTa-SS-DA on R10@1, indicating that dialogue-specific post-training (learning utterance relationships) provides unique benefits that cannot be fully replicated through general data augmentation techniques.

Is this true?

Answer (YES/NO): YES